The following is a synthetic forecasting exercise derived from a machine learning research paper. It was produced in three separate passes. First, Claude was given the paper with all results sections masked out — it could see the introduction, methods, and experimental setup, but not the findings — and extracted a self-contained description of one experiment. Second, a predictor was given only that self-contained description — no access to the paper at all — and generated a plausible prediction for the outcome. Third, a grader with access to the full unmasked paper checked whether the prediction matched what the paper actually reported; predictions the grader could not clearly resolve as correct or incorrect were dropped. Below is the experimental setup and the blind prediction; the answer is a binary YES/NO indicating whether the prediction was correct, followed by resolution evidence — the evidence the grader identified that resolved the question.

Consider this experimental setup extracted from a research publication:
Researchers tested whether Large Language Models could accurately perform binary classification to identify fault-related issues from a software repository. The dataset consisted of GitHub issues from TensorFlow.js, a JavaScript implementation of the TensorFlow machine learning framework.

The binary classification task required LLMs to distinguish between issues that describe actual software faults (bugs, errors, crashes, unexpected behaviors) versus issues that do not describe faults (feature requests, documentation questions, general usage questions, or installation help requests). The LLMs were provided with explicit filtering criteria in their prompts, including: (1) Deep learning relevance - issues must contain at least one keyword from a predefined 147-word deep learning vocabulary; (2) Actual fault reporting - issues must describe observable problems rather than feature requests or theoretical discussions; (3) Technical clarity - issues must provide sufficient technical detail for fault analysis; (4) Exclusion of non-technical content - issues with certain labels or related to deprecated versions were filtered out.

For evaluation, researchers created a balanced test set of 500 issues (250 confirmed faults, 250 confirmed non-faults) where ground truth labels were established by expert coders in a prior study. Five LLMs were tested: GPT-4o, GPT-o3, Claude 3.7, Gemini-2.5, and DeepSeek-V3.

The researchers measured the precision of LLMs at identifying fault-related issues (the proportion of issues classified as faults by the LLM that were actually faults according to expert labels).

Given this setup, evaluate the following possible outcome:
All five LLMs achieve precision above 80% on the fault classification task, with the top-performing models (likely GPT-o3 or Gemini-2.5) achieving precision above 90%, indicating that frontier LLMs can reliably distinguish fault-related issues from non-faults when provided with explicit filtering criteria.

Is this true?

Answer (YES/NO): NO